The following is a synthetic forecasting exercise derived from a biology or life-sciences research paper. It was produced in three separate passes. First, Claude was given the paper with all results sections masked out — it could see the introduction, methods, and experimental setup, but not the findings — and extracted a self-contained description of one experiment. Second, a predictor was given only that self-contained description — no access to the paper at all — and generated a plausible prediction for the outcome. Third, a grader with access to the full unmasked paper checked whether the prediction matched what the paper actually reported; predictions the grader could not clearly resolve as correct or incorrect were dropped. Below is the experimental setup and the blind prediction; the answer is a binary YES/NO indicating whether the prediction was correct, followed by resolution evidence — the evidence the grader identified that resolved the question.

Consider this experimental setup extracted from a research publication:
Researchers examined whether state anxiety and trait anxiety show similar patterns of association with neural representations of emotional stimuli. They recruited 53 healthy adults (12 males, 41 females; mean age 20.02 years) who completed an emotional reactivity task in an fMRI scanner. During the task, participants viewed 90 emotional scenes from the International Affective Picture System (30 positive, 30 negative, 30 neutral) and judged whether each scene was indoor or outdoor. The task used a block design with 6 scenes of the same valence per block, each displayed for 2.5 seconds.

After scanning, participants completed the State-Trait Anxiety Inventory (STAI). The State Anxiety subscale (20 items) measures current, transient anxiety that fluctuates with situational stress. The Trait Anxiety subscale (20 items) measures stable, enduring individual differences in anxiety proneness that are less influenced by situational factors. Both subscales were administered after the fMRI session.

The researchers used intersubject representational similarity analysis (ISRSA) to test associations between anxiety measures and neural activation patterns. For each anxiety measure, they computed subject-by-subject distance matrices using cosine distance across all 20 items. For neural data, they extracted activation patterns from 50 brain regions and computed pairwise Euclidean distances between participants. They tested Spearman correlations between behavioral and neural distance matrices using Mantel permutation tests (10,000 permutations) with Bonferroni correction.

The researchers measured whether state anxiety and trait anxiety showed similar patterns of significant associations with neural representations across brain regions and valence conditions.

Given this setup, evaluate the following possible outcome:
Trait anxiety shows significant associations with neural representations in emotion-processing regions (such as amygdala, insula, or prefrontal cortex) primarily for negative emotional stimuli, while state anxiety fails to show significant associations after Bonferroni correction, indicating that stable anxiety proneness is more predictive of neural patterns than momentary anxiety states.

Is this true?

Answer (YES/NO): NO